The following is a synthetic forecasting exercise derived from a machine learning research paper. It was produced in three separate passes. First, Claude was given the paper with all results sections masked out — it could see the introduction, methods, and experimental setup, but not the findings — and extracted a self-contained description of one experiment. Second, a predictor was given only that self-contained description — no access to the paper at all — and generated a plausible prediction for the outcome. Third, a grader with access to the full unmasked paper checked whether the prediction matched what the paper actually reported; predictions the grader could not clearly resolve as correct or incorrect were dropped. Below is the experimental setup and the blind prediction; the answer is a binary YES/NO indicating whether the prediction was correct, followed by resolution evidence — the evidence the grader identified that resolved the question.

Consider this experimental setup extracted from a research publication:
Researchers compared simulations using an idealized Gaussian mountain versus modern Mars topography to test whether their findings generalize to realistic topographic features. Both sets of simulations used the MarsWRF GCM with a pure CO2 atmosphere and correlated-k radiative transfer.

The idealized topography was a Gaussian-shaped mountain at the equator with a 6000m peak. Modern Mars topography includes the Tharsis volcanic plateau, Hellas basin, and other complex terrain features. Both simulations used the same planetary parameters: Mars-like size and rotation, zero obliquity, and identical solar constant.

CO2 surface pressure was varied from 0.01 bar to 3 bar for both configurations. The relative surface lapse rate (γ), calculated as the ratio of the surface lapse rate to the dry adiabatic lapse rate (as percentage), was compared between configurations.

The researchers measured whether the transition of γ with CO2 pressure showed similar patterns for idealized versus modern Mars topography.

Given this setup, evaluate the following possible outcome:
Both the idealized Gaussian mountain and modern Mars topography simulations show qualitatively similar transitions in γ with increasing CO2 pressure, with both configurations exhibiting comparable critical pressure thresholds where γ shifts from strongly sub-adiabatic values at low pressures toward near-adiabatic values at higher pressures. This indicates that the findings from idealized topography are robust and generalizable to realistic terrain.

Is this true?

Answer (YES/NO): YES